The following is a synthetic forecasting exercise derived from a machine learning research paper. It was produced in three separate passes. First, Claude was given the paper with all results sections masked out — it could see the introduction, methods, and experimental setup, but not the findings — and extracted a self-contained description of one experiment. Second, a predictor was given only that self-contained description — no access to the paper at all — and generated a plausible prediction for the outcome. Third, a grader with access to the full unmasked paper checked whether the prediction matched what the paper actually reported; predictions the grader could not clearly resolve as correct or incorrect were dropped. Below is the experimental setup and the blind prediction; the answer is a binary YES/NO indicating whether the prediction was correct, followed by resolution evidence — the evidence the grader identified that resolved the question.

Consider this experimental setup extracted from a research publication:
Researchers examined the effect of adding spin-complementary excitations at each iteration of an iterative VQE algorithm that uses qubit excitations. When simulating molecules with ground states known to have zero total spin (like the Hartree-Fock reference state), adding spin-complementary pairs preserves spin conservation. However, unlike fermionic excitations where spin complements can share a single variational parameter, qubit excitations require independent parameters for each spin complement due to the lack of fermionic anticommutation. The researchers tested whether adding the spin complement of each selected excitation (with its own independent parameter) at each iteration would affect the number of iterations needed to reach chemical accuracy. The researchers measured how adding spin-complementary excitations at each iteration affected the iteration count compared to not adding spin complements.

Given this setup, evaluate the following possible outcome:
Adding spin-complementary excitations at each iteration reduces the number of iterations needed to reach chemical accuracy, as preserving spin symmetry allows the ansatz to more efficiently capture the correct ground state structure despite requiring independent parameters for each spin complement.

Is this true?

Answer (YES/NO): YES